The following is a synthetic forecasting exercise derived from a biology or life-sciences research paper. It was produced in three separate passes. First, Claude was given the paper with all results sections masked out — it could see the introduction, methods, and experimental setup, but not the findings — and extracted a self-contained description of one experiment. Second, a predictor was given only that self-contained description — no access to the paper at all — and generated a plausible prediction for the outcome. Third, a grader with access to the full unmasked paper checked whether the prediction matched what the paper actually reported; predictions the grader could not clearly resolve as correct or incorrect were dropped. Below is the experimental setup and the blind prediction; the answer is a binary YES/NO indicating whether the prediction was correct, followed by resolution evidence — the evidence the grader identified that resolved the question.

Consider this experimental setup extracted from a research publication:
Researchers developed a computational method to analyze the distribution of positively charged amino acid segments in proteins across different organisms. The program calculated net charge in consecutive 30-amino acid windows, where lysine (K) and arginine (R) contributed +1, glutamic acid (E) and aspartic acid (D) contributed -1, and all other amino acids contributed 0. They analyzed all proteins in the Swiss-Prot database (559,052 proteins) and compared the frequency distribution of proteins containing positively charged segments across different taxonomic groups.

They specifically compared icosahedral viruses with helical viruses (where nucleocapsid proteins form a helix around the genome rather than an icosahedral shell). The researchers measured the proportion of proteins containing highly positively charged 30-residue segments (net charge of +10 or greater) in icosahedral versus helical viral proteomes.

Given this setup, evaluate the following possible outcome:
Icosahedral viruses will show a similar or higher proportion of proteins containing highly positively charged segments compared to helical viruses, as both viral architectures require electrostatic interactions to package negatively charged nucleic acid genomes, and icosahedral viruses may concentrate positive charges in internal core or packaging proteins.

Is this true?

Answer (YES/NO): YES